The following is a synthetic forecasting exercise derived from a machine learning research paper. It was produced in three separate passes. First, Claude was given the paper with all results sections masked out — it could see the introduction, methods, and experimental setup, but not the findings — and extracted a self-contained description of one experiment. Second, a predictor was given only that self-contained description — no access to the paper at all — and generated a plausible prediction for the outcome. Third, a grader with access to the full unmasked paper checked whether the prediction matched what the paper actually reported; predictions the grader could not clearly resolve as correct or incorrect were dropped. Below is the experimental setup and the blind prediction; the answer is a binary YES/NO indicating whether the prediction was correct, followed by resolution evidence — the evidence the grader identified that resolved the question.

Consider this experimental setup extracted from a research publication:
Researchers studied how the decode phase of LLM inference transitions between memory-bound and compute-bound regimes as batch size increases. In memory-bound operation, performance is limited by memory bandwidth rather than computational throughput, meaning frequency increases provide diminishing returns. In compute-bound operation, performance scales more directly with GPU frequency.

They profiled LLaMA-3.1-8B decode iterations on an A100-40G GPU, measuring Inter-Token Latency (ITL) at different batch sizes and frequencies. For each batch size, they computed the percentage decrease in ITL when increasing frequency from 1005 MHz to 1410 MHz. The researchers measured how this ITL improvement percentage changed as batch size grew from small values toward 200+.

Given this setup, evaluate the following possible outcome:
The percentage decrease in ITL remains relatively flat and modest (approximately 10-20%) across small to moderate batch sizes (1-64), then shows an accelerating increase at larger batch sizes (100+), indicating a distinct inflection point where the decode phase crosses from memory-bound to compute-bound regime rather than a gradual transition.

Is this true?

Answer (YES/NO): NO